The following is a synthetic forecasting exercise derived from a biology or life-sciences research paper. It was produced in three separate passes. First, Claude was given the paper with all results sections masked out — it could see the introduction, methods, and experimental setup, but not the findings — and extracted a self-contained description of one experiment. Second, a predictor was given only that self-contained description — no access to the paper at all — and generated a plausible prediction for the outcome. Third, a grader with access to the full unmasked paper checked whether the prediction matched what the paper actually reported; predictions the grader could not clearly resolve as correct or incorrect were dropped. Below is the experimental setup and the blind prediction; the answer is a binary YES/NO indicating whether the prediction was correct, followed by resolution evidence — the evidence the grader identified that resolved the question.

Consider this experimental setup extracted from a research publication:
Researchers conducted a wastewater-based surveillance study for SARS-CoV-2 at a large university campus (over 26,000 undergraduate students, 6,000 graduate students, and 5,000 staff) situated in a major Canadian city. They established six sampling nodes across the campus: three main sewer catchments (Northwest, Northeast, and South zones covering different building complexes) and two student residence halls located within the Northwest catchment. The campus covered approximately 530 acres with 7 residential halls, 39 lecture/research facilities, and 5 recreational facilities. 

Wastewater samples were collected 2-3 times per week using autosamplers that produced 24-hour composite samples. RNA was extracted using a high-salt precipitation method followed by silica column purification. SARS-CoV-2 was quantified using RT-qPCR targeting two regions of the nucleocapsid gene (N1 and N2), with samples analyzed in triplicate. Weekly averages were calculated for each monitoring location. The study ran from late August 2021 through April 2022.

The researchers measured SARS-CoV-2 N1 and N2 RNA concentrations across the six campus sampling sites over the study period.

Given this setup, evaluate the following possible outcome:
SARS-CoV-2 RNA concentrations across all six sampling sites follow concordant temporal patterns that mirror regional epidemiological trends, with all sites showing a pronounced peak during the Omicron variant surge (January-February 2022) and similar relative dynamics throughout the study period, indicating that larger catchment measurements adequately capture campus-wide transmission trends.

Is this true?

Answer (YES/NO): NO